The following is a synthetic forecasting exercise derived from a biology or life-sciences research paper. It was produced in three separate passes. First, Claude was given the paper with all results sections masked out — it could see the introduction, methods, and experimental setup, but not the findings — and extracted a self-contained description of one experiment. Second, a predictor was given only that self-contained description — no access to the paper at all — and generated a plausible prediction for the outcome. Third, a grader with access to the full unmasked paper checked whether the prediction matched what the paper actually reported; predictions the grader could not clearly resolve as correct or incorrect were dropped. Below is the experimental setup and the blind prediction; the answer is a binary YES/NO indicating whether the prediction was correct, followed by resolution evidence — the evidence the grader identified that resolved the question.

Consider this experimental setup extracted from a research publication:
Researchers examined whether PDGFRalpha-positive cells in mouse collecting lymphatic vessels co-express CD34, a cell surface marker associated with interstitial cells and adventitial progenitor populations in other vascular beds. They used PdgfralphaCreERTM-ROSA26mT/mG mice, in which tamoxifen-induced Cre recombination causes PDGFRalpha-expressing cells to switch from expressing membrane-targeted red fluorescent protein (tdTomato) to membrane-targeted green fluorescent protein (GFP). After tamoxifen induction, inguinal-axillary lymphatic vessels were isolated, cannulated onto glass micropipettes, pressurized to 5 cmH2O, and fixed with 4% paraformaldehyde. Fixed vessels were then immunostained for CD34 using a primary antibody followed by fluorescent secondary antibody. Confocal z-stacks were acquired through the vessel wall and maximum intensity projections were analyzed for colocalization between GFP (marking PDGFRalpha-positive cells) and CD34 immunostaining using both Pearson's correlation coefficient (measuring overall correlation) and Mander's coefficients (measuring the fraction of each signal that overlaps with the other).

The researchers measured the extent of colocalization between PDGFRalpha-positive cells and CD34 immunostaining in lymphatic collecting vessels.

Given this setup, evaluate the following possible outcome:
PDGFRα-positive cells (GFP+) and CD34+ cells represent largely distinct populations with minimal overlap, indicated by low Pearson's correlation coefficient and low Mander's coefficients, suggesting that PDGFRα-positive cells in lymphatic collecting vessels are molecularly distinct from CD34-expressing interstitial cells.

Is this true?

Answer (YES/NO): NO